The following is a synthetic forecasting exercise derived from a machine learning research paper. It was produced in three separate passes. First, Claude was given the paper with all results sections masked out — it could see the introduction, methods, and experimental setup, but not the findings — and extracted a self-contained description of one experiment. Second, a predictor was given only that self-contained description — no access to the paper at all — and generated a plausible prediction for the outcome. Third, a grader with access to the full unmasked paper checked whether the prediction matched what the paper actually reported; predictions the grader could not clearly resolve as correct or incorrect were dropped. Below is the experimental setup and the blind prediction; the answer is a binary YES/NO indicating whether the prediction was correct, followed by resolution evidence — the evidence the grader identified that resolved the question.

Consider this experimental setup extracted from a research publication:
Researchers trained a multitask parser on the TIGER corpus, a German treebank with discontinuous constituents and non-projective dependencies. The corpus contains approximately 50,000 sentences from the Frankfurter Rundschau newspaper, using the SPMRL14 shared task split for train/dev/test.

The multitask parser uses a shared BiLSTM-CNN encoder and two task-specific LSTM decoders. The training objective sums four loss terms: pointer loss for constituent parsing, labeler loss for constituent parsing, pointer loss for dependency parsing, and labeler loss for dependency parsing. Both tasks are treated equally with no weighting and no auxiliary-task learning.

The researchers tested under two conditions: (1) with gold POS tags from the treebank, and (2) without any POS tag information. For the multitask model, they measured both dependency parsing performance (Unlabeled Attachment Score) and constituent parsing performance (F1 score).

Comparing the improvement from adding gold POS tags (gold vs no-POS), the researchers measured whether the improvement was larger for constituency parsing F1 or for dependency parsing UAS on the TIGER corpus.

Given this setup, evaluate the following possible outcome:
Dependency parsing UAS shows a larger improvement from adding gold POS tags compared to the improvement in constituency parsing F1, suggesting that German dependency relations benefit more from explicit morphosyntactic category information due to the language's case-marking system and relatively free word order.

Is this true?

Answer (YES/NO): NO